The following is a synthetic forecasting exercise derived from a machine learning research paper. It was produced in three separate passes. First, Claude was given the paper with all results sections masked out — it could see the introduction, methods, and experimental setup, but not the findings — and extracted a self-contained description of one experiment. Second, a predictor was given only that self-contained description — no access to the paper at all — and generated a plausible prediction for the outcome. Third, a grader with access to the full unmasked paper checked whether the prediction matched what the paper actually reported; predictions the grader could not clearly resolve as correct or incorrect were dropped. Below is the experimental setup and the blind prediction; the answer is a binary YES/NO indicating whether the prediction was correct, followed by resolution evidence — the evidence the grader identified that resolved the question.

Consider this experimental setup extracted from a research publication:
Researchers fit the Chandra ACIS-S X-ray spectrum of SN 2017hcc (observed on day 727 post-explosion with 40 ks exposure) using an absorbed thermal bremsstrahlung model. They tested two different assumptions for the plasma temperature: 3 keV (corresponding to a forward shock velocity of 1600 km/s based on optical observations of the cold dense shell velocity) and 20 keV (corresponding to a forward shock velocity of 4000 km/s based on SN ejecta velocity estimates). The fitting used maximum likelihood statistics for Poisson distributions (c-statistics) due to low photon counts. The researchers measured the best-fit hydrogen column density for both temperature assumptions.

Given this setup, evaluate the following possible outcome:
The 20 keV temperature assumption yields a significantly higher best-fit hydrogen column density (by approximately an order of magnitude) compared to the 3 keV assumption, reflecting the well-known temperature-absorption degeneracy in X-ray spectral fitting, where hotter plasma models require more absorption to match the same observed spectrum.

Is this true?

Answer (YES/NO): NO